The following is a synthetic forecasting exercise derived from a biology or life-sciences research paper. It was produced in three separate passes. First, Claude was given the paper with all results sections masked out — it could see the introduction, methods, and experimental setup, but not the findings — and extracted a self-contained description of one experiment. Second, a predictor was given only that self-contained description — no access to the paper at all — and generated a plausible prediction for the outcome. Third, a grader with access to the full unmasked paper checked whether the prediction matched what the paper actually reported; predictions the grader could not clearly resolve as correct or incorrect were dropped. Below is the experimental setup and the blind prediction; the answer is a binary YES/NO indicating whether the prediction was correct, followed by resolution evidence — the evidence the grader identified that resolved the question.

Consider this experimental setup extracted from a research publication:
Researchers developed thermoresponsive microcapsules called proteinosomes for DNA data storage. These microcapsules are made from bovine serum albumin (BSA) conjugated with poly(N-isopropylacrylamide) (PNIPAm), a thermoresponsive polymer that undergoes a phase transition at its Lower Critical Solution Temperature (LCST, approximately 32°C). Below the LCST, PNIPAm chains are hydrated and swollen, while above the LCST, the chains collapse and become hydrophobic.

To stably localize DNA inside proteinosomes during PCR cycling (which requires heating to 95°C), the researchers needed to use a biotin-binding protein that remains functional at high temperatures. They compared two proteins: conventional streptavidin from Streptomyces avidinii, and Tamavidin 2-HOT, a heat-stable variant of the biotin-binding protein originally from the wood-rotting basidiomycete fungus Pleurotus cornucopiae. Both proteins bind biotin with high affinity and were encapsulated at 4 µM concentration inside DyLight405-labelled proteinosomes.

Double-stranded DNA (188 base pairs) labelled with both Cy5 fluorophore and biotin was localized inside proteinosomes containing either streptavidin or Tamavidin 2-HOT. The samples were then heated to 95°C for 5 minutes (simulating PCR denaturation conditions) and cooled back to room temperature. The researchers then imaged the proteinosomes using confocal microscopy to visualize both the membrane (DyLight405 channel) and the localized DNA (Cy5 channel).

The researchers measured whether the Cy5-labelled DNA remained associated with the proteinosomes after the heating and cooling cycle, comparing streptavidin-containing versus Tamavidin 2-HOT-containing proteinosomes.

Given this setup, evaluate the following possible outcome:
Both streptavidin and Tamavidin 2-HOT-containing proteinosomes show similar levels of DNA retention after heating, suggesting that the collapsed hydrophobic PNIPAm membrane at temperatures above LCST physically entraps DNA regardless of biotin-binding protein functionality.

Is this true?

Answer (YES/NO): NO